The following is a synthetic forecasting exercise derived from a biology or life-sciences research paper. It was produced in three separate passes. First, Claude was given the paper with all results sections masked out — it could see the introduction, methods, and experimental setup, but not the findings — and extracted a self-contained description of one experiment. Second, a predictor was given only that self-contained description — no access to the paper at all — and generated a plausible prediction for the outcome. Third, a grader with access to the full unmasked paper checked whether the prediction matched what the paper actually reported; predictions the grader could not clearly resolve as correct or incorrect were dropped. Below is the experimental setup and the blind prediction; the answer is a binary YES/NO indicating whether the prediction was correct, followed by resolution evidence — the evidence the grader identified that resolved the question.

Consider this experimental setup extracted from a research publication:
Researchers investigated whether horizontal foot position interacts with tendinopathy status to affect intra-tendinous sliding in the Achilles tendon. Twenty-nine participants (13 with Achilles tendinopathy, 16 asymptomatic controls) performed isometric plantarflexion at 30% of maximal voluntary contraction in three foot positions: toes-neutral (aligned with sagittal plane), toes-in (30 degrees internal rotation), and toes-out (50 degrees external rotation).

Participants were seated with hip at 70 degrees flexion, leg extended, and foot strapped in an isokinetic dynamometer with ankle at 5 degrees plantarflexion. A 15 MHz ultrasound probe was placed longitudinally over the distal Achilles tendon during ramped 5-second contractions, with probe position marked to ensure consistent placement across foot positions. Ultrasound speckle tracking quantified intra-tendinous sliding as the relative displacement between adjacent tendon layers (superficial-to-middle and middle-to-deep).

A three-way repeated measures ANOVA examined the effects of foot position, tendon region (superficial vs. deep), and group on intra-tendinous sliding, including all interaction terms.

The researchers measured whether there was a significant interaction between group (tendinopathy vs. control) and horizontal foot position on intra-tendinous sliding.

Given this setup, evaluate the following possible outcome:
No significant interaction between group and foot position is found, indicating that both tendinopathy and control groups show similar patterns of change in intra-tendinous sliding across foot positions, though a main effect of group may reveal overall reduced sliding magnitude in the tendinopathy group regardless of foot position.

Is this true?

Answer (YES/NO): YES